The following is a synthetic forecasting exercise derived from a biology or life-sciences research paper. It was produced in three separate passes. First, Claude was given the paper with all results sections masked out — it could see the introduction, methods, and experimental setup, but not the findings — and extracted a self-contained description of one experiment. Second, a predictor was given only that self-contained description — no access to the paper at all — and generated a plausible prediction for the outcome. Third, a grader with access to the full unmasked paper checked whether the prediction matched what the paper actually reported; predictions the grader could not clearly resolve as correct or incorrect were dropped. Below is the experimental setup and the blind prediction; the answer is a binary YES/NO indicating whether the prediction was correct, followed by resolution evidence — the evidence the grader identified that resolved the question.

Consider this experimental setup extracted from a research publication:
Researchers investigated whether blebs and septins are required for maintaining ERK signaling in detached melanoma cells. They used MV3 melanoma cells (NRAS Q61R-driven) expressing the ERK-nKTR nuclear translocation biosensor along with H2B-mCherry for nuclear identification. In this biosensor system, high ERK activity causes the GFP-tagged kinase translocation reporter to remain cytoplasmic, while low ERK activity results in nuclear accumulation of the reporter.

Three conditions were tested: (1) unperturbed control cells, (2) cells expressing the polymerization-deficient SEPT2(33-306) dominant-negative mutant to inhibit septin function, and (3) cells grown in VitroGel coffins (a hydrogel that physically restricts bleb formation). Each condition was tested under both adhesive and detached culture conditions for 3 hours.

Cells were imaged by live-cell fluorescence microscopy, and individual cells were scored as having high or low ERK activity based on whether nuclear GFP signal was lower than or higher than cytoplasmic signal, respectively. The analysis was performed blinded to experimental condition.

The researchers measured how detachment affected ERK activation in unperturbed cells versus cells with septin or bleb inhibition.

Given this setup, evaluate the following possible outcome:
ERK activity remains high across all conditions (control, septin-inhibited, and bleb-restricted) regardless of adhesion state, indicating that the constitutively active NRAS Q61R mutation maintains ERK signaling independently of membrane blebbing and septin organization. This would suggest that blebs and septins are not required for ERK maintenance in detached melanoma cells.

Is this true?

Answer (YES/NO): NO